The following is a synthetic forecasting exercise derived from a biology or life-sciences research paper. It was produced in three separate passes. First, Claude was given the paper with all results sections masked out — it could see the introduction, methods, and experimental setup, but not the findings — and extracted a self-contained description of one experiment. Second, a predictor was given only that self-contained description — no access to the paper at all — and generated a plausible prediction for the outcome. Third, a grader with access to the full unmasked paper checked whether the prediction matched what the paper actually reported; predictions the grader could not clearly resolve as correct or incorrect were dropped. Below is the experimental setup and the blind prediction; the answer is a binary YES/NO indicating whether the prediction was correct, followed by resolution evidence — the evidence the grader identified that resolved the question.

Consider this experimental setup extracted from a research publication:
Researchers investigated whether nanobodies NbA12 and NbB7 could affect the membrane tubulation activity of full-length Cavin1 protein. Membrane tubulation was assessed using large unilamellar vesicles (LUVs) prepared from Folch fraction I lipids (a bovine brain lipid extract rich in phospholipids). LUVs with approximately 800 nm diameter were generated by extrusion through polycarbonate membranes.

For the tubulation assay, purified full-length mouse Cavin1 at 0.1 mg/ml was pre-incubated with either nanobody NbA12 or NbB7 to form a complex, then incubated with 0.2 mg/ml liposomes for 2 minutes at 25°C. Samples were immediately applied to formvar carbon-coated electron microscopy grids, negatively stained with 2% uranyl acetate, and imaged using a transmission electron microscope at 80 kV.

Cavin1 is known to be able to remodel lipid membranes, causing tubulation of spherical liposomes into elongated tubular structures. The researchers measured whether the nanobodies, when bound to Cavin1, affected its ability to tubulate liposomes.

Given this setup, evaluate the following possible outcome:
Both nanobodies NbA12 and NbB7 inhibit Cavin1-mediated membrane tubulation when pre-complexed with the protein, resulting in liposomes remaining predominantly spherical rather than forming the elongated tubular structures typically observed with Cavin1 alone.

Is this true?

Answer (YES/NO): NO